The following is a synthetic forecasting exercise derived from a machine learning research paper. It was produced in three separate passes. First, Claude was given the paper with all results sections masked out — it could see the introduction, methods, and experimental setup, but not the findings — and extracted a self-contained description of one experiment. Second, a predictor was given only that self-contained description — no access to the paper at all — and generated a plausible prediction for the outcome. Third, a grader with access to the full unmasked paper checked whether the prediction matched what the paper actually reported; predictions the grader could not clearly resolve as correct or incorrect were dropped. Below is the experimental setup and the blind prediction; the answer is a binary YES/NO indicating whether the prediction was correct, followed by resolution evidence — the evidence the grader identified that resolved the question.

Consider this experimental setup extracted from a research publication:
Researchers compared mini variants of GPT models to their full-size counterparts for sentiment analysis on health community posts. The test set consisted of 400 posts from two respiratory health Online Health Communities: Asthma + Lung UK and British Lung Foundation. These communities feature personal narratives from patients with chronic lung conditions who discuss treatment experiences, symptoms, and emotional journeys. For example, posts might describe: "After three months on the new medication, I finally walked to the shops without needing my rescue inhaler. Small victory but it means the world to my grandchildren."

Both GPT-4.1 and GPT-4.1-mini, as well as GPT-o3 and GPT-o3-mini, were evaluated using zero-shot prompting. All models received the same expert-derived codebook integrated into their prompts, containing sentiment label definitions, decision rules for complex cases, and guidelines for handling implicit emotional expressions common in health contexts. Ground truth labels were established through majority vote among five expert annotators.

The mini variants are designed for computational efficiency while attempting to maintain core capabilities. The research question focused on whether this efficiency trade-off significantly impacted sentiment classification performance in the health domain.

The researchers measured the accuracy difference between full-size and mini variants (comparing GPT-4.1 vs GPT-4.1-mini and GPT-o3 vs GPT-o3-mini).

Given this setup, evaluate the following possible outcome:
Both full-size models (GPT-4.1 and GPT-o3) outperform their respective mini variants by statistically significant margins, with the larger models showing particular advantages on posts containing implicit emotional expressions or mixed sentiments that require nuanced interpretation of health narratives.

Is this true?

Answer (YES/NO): NO